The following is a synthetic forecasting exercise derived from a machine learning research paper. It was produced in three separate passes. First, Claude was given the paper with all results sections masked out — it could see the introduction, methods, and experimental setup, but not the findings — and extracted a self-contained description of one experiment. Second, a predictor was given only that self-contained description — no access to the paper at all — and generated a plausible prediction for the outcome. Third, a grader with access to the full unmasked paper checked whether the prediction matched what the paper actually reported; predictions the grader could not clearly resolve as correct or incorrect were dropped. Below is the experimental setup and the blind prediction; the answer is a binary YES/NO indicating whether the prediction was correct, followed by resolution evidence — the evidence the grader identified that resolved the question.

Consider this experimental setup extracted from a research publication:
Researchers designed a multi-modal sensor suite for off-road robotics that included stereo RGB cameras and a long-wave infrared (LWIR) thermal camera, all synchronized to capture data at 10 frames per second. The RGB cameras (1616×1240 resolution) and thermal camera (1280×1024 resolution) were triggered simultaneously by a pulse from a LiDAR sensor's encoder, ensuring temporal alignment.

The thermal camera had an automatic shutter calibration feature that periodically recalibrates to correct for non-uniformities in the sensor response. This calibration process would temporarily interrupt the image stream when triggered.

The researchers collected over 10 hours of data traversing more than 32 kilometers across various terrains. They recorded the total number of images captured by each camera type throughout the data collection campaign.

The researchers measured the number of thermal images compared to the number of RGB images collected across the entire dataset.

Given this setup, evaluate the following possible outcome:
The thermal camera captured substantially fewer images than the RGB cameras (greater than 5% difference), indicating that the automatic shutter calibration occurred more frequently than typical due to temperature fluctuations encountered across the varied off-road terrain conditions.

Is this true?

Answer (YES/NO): NO